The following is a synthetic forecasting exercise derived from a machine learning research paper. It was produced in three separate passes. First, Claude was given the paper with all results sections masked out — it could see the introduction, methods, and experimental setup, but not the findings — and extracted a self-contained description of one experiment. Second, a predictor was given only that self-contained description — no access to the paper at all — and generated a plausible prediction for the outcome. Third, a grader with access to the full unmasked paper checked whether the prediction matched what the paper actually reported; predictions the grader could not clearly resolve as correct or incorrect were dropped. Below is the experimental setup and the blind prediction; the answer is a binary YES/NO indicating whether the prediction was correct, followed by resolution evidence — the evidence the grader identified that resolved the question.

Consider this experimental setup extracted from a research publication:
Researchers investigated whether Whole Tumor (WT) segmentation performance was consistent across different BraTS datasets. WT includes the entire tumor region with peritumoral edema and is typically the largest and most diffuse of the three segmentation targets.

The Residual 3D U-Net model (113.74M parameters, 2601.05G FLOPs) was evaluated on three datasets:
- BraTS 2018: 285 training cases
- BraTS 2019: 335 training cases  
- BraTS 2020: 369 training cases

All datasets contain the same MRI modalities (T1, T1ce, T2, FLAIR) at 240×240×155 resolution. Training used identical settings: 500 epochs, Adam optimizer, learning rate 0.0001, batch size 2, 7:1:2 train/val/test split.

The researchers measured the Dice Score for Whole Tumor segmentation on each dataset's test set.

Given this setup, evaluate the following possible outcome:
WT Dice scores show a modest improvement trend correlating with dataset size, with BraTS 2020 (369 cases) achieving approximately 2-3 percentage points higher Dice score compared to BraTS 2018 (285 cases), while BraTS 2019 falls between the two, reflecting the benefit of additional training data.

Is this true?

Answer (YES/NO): NO